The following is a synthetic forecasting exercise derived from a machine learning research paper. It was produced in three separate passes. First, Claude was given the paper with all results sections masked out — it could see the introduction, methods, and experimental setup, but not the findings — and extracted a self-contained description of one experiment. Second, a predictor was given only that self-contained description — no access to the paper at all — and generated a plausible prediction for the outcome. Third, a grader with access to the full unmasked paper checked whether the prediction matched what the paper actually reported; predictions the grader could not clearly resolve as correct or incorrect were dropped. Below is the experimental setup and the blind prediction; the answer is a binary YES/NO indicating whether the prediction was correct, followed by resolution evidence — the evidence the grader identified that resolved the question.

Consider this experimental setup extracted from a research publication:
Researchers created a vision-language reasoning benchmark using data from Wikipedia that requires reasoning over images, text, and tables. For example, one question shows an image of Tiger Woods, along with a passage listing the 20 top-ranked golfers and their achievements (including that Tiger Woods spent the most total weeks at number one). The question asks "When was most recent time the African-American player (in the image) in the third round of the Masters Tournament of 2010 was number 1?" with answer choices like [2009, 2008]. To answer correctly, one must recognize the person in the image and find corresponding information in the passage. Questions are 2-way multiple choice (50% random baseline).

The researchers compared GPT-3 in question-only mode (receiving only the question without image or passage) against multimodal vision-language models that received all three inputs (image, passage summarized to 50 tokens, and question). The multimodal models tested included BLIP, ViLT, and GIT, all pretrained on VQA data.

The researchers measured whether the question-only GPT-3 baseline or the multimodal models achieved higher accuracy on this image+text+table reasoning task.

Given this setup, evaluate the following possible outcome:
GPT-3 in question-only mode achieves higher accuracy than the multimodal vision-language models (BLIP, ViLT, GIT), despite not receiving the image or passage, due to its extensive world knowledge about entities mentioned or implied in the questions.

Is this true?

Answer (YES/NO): NO